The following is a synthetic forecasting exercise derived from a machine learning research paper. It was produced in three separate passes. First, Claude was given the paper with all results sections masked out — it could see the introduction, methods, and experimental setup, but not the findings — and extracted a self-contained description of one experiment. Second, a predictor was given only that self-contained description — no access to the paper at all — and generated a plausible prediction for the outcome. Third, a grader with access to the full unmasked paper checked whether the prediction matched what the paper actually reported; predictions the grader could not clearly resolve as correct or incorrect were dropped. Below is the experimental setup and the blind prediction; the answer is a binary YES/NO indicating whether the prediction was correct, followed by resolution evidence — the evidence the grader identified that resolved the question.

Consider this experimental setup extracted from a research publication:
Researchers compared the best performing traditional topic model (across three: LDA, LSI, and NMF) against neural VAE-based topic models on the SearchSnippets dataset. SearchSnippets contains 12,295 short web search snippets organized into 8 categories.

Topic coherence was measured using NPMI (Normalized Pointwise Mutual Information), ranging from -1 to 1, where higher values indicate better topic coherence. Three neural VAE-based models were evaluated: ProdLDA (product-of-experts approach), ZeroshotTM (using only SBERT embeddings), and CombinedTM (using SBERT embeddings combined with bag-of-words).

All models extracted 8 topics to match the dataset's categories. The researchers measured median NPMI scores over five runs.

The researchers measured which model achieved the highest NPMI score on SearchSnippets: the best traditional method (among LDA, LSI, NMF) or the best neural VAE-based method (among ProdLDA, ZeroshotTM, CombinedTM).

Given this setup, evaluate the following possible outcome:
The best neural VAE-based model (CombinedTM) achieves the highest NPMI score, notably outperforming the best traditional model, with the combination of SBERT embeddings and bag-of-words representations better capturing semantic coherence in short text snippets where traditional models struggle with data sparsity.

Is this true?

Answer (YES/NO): NO